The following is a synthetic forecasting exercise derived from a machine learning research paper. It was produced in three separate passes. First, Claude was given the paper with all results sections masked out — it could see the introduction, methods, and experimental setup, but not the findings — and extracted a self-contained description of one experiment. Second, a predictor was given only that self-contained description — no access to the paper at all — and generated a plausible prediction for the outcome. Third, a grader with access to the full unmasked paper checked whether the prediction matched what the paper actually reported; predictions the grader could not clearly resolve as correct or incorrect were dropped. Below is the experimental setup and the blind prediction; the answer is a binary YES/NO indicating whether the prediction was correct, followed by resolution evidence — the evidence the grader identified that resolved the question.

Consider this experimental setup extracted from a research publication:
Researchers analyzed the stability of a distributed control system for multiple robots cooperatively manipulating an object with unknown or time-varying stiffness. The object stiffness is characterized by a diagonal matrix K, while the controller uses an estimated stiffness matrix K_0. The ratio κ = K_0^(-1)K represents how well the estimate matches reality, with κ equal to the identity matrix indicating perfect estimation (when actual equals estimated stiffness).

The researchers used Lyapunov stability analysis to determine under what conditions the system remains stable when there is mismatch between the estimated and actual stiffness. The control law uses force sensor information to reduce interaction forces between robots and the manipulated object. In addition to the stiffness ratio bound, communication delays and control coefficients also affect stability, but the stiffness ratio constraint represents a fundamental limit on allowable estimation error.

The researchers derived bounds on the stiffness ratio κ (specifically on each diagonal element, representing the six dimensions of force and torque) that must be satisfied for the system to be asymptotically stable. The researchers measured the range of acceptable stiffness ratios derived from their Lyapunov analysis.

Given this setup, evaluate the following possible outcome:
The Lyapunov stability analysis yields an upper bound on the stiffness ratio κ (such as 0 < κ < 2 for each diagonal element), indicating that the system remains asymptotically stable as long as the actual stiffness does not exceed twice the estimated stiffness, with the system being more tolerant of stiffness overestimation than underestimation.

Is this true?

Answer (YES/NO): NO